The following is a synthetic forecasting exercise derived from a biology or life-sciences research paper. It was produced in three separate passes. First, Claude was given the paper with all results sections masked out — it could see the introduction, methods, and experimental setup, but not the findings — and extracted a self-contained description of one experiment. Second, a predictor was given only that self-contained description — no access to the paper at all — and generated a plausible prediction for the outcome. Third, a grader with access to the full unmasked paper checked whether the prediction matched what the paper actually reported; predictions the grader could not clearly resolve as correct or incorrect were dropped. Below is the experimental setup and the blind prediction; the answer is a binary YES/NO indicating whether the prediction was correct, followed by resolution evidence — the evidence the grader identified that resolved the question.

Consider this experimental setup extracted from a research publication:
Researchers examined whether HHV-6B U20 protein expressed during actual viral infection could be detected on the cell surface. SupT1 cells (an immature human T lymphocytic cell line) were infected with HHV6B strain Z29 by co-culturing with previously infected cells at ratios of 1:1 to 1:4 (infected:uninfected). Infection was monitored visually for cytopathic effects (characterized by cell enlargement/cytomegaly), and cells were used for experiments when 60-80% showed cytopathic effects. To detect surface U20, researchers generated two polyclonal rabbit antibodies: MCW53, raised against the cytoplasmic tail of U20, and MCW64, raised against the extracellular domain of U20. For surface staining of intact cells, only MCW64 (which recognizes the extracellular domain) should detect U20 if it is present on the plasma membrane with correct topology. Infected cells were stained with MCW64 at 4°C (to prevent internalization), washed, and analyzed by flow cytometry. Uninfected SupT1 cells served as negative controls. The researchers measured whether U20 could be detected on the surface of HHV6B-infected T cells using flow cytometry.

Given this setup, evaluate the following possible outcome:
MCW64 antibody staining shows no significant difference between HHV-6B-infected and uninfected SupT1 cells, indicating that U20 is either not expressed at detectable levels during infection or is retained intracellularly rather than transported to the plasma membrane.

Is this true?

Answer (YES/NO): NO